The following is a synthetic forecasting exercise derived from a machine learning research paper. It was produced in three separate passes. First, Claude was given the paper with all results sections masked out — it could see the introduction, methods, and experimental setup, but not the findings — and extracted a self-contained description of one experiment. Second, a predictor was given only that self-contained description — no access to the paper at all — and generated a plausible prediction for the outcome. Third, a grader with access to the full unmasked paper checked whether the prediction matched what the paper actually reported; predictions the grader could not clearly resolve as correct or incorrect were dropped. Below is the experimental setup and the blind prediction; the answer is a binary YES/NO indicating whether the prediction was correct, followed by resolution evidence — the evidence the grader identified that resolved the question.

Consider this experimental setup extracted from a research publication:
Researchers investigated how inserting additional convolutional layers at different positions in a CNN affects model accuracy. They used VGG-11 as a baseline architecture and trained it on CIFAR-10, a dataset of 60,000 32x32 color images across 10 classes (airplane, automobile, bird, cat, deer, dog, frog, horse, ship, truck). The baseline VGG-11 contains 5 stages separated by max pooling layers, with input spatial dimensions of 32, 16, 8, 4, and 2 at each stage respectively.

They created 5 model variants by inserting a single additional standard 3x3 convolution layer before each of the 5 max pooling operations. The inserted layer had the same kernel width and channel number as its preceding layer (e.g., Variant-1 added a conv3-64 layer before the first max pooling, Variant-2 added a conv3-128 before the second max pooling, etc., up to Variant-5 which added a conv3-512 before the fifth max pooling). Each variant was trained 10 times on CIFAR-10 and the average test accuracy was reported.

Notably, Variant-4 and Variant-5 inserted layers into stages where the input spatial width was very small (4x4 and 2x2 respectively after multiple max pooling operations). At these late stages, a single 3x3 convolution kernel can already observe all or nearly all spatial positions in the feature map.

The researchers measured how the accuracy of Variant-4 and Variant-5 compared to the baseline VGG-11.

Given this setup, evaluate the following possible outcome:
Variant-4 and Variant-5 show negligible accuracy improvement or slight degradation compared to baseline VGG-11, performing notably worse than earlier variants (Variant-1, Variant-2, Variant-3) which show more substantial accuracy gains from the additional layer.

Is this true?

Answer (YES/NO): YES